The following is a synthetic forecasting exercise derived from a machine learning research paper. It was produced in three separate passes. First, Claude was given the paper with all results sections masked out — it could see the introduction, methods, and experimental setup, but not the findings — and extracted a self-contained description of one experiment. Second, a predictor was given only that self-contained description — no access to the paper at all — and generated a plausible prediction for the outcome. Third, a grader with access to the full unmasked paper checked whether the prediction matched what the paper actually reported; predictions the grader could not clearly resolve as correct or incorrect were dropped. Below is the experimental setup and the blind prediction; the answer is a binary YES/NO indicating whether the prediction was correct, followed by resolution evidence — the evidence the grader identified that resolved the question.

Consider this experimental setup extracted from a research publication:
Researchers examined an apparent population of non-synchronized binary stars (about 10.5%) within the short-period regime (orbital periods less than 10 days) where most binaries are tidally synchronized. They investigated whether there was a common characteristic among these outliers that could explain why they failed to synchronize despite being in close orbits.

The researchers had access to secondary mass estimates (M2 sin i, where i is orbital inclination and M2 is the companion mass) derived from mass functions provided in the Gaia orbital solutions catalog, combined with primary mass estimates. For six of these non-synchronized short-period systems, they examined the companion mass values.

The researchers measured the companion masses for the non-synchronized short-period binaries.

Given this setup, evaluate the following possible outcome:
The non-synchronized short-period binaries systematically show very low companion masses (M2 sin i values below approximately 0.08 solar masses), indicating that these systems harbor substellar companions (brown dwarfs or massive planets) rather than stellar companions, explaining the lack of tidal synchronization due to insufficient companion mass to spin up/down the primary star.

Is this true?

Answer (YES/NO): YES